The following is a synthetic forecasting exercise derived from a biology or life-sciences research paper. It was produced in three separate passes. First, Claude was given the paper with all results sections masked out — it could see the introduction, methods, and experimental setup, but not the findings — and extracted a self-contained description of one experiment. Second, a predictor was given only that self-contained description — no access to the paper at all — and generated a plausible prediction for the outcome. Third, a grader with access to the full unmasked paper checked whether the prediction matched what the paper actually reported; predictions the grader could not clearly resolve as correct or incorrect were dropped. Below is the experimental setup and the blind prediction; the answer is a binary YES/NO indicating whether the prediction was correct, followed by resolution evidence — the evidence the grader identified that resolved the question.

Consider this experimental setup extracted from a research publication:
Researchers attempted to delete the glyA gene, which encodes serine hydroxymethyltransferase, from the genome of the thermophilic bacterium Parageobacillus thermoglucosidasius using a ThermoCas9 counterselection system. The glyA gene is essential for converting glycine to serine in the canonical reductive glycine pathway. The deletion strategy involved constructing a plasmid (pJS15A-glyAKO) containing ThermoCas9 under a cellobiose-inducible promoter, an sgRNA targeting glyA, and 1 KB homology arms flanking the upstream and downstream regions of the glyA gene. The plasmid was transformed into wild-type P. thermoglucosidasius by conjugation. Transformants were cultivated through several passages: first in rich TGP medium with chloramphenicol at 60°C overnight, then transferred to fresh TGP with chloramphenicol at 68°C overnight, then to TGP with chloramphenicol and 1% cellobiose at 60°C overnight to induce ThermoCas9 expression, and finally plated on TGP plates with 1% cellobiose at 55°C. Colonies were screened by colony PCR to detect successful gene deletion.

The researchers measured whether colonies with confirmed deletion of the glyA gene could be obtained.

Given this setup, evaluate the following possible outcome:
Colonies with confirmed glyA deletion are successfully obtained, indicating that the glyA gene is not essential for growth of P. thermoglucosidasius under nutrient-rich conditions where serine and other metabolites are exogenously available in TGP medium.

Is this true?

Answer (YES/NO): NO